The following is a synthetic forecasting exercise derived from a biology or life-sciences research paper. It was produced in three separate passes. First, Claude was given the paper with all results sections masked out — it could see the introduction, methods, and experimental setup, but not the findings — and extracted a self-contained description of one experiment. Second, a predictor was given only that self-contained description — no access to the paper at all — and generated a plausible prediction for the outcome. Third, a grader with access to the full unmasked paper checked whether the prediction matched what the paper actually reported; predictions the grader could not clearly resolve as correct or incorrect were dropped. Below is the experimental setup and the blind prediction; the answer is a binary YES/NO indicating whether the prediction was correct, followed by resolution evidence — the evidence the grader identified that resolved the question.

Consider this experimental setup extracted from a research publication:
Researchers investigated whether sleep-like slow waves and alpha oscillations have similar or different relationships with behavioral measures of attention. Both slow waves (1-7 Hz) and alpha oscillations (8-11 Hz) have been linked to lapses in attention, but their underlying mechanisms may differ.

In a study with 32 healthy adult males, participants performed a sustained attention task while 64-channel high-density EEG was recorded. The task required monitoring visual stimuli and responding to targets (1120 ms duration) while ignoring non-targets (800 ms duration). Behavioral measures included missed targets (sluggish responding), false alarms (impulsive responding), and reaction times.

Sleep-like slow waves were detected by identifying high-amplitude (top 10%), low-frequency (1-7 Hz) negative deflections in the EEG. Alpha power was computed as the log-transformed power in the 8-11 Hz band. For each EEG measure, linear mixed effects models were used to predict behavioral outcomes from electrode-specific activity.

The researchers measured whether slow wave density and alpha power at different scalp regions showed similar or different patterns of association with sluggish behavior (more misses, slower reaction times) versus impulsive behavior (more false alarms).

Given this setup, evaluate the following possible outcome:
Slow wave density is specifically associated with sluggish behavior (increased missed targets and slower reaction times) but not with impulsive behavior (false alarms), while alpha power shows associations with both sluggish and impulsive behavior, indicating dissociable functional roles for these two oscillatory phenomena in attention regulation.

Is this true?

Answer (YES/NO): NO